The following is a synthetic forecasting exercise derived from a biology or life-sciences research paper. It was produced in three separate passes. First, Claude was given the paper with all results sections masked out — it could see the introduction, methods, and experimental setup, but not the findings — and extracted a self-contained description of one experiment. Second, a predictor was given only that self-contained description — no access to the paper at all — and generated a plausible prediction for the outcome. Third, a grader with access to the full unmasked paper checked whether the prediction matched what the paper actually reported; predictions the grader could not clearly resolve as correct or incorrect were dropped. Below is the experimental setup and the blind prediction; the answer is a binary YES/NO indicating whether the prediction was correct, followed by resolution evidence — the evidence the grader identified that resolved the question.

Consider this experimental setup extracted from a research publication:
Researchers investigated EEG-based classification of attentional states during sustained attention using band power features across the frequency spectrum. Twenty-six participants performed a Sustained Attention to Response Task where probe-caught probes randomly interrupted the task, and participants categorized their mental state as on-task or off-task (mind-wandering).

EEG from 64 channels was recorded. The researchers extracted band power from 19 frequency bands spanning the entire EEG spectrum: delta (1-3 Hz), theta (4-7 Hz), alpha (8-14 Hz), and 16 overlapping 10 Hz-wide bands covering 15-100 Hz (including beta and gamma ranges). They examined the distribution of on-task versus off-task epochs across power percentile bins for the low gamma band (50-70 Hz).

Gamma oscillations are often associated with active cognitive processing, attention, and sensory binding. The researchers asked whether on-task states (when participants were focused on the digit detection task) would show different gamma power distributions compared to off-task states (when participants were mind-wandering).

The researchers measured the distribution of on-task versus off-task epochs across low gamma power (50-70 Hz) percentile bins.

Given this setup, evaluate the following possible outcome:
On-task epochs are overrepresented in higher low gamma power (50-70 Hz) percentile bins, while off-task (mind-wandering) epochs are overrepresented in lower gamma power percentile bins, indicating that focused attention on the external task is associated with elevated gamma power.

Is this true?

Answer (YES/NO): YES